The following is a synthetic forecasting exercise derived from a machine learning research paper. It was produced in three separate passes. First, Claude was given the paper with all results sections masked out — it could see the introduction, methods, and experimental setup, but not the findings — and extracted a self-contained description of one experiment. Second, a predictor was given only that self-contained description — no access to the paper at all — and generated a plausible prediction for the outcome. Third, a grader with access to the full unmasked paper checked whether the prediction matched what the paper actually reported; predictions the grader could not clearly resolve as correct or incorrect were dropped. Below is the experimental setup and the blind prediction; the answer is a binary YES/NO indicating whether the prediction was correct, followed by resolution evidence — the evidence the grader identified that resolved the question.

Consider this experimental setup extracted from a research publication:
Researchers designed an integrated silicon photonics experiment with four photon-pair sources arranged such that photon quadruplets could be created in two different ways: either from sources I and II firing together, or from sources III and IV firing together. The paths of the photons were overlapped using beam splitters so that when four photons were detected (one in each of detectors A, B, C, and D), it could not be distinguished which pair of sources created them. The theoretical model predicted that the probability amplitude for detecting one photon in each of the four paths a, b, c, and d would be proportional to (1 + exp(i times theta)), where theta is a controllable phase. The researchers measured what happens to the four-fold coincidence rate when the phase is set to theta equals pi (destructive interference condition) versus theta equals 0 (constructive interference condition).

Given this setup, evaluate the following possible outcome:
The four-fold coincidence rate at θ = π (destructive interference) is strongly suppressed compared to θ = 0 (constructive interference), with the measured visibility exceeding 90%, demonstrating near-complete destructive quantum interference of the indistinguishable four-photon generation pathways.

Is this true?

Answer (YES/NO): NO